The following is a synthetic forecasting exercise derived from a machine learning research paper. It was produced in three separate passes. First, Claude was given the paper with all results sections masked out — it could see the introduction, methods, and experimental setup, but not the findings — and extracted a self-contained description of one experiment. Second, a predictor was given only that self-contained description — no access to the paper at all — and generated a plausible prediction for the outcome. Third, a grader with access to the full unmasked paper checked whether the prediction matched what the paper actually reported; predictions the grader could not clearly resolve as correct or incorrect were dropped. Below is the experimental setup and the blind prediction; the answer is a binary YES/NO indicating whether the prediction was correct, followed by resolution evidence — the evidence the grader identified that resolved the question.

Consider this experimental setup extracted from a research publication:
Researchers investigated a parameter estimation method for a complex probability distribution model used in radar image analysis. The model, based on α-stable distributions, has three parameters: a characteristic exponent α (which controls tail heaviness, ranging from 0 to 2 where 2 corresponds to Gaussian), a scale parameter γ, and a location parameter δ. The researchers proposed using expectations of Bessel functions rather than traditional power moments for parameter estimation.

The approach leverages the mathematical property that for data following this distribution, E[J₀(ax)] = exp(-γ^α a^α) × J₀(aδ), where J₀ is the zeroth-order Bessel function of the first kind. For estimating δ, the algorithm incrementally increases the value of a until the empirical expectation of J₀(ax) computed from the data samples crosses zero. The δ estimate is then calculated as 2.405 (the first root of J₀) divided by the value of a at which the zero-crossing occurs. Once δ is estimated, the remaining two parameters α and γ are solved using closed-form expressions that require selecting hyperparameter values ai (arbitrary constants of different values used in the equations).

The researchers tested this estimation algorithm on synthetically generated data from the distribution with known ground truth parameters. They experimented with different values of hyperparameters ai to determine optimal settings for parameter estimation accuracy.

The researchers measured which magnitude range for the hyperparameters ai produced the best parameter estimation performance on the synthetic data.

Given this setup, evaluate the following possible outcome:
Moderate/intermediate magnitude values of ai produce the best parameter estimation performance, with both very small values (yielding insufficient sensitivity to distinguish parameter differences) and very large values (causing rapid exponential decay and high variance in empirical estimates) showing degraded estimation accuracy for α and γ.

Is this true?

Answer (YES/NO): NO